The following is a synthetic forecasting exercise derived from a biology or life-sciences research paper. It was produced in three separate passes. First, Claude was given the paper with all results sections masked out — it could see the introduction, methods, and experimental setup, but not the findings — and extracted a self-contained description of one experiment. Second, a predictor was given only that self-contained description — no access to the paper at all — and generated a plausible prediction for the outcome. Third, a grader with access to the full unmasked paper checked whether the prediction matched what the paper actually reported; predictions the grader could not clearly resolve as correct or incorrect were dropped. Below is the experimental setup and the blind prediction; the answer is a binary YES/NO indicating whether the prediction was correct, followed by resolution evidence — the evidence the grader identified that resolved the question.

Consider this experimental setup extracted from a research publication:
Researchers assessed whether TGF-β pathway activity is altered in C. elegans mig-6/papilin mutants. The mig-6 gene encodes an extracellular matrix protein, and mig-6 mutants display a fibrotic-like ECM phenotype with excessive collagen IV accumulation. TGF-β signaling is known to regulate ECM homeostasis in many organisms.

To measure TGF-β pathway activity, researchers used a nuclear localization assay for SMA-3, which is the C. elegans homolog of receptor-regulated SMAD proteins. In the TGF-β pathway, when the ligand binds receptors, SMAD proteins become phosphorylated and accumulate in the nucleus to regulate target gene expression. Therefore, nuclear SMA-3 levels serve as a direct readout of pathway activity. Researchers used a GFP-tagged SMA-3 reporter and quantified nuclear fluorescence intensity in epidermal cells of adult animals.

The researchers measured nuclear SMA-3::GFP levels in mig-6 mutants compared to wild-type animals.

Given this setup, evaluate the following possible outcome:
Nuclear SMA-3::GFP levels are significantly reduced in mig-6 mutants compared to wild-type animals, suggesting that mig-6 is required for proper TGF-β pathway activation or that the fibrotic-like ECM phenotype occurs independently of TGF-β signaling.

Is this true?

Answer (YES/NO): YES